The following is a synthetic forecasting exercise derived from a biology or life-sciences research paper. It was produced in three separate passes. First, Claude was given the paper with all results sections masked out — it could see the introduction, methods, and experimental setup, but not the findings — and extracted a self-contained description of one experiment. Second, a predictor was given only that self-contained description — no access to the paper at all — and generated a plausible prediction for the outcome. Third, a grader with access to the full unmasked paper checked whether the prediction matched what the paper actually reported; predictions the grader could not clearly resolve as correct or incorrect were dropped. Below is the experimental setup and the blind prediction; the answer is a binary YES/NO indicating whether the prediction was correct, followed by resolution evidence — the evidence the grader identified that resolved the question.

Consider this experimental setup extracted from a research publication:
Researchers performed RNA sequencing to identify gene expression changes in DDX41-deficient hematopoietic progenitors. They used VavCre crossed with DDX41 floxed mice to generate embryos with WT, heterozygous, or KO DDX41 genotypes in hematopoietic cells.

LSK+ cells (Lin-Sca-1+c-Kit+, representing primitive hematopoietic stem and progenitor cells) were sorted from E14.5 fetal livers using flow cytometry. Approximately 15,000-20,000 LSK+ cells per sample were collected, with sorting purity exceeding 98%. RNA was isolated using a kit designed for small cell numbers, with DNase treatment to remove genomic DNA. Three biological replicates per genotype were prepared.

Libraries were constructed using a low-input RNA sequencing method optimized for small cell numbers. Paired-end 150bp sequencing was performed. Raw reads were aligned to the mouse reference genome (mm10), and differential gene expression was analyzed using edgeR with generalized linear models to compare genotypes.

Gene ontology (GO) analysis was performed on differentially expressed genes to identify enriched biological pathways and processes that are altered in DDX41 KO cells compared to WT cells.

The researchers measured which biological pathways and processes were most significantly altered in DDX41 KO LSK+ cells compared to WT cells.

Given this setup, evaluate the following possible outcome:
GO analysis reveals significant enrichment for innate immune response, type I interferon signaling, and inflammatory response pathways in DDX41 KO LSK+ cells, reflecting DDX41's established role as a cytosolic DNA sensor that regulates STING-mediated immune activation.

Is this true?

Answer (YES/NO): NO